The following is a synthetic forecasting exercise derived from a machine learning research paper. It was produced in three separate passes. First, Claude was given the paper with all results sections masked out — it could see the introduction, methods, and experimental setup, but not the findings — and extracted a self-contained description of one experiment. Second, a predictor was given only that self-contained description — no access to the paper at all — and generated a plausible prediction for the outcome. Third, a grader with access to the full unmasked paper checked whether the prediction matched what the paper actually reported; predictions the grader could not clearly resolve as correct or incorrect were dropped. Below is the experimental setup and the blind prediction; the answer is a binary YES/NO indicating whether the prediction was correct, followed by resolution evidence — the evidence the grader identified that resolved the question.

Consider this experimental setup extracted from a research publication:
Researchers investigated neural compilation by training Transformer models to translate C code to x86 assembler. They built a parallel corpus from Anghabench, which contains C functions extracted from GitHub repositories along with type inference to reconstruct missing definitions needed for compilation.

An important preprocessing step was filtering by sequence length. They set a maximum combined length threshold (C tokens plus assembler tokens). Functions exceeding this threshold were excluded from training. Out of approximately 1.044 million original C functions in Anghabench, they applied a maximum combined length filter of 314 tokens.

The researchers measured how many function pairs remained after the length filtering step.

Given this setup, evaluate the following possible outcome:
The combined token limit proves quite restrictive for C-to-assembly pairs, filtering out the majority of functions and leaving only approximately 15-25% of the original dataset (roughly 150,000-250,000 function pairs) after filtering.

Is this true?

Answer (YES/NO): NO